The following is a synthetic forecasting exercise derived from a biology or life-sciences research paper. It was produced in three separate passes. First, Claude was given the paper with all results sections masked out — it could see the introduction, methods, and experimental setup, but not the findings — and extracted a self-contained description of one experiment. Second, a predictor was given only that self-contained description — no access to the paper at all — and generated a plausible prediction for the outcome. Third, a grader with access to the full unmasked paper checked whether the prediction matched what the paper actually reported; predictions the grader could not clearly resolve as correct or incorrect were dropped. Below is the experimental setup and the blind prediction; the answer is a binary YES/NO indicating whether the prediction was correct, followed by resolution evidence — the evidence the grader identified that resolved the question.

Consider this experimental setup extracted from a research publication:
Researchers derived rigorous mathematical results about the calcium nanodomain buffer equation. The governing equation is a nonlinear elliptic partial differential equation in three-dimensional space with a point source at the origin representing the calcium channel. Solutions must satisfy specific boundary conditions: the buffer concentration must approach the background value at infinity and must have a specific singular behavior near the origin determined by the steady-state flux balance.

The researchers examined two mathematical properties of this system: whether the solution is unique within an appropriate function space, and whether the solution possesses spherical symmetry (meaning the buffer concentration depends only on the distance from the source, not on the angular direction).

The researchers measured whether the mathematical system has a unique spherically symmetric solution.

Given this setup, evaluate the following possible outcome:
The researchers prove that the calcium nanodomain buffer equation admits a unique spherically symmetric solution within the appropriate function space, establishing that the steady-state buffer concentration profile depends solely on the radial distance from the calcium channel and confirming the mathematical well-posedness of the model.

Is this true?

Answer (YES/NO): YES